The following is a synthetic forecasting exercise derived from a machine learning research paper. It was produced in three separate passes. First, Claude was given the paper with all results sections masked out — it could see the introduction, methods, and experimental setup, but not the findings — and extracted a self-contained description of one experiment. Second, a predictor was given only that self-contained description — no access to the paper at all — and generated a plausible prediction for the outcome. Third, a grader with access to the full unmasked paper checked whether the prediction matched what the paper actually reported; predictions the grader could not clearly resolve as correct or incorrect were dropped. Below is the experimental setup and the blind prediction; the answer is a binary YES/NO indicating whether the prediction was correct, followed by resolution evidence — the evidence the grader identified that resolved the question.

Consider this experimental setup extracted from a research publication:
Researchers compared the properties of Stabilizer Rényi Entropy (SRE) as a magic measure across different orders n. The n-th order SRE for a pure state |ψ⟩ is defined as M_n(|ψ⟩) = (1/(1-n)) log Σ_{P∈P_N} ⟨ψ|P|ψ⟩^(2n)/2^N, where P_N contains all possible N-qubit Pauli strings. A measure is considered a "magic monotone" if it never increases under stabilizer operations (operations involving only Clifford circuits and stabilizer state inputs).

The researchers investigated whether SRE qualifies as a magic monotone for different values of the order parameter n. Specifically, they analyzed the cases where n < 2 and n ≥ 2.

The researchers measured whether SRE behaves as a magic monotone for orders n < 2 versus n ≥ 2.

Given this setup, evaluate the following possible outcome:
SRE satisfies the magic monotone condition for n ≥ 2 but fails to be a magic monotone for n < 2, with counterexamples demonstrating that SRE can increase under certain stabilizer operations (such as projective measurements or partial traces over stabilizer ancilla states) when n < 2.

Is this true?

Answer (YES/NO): YES